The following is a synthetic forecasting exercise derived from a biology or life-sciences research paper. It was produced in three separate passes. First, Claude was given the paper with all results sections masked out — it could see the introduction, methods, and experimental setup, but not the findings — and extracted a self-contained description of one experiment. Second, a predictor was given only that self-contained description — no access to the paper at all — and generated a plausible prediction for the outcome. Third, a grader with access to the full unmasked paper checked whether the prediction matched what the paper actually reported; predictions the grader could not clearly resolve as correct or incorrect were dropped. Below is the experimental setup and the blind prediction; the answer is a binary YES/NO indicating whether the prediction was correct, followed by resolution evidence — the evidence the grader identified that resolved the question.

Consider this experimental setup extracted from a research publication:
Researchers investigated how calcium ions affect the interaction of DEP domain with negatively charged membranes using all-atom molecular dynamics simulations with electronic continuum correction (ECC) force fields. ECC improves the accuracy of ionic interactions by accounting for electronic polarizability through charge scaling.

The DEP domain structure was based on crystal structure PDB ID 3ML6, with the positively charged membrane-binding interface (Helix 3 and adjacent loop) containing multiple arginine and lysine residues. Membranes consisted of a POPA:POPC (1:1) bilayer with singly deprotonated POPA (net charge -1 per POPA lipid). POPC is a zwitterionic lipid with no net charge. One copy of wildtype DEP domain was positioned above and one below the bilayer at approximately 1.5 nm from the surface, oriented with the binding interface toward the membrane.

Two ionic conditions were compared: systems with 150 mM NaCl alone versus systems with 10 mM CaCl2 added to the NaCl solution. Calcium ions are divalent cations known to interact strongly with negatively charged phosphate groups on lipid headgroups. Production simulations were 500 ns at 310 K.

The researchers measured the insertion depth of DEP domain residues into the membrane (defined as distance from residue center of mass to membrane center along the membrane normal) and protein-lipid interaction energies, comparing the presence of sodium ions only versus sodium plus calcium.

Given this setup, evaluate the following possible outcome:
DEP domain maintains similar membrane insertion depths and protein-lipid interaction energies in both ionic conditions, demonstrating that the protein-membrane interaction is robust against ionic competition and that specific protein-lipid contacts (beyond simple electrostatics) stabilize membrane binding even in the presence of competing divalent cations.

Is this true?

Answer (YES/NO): NO